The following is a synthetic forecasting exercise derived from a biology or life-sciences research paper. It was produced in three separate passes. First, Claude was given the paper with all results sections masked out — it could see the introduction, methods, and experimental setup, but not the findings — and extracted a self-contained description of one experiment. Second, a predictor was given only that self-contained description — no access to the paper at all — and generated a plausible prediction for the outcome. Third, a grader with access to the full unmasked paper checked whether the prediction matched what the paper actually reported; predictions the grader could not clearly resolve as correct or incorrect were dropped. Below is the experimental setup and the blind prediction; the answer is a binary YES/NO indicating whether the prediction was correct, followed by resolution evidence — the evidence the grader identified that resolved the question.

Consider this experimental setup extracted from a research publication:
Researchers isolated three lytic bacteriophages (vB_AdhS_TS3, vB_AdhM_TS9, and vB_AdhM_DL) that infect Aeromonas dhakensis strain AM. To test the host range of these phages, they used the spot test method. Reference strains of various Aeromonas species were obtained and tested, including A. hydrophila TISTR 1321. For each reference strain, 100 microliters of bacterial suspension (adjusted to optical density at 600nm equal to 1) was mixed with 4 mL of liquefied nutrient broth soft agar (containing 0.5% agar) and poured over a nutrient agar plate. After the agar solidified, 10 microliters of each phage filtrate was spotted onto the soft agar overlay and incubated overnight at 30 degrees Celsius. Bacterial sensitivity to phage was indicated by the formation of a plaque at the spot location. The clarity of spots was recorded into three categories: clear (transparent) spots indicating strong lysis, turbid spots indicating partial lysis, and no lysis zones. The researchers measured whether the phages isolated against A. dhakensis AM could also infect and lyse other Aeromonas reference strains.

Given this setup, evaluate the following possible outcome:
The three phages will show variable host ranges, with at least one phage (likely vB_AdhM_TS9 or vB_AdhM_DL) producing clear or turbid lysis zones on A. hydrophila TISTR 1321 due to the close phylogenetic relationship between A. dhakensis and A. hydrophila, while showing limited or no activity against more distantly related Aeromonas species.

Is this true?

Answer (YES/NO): NO